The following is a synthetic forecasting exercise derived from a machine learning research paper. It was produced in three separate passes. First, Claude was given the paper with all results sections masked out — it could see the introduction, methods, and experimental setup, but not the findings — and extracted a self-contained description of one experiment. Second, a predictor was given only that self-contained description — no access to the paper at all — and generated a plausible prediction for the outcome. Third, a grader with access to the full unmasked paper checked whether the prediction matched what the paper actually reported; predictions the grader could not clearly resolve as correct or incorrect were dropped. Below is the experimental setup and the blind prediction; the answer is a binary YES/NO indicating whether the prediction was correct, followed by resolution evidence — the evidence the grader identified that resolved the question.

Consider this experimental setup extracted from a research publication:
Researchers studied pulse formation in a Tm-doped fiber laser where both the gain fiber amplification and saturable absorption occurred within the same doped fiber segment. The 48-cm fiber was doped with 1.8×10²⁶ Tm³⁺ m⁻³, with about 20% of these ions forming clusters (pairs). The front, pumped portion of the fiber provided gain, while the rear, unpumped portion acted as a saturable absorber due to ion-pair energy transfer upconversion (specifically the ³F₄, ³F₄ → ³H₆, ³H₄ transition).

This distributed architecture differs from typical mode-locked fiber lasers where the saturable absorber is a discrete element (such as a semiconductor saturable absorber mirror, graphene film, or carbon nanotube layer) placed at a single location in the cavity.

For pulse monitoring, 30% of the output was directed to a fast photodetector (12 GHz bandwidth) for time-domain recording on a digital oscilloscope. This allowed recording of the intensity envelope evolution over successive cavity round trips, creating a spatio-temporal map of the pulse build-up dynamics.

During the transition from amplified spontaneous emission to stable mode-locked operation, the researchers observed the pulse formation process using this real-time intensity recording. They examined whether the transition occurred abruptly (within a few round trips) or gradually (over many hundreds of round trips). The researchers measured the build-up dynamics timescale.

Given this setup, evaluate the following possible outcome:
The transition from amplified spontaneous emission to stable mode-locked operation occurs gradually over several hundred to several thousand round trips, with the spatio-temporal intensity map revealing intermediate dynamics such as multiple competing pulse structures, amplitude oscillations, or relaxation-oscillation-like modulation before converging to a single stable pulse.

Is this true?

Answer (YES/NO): YES